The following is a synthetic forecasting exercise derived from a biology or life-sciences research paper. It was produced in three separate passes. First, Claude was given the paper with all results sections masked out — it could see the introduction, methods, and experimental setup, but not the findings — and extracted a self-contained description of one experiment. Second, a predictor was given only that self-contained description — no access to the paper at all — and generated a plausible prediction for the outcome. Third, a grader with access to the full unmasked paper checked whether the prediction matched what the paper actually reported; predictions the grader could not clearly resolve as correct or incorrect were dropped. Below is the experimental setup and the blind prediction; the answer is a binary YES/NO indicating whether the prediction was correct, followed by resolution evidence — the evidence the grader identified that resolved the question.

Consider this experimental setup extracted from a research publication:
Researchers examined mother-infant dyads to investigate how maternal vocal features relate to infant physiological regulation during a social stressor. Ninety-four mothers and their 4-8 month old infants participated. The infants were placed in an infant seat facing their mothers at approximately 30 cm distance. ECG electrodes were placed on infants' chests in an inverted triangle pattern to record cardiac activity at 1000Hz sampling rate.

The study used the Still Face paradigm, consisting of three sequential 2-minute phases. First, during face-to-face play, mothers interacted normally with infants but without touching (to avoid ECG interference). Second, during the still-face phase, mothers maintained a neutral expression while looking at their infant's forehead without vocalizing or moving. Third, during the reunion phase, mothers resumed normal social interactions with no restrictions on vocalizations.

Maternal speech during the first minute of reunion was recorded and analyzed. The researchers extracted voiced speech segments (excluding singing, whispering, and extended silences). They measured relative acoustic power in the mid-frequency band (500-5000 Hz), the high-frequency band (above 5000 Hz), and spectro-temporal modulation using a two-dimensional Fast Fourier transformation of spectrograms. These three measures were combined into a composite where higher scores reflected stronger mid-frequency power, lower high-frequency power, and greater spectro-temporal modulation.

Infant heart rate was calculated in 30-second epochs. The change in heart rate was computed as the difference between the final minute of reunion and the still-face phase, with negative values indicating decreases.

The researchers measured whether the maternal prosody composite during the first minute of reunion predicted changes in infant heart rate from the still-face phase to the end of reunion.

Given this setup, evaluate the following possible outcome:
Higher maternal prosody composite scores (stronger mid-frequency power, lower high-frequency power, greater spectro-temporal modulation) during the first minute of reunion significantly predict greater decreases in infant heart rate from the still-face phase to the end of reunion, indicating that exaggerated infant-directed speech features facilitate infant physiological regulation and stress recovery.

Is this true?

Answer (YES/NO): YES